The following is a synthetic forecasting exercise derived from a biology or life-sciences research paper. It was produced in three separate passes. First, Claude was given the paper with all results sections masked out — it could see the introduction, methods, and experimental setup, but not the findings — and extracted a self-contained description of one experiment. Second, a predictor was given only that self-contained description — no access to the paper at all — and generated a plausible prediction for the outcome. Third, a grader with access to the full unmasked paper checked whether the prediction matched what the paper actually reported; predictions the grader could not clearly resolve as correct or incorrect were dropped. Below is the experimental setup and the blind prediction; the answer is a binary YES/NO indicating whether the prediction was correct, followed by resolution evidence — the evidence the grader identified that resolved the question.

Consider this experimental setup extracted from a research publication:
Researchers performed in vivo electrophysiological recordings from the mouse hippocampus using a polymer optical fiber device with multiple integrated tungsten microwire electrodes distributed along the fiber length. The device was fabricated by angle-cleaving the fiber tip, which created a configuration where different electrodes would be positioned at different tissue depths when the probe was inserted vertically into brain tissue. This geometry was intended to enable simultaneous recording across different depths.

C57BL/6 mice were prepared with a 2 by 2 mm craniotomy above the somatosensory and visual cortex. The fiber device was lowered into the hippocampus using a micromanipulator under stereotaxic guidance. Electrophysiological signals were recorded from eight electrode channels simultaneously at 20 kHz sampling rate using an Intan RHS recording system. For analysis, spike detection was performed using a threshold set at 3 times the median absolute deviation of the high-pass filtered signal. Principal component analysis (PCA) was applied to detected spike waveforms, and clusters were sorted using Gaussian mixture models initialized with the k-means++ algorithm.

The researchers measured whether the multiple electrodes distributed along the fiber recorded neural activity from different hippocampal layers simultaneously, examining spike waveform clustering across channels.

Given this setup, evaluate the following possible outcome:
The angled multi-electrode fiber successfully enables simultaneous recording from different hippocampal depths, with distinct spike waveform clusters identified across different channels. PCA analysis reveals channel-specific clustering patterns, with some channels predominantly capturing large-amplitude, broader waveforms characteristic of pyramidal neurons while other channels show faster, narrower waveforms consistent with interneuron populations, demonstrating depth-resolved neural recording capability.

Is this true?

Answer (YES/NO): NO